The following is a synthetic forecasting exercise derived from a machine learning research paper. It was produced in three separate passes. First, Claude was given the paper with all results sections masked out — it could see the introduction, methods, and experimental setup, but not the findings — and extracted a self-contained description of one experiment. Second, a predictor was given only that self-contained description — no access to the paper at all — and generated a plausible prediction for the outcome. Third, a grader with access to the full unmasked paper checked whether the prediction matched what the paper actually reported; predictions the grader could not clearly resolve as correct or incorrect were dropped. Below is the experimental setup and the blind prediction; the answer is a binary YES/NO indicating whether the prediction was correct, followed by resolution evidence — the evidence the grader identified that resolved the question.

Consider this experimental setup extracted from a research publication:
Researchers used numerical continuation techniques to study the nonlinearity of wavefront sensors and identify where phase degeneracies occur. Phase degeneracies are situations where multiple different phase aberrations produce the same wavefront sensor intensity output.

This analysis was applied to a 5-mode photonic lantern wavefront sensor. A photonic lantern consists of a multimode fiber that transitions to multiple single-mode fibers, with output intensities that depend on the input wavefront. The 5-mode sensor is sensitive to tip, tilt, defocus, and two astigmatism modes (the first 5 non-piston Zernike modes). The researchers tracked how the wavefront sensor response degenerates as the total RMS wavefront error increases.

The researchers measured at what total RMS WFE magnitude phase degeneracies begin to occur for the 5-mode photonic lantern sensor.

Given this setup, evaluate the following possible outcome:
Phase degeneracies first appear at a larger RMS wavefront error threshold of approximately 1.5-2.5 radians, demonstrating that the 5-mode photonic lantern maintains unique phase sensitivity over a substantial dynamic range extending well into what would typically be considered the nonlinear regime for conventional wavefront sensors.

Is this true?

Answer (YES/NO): NO